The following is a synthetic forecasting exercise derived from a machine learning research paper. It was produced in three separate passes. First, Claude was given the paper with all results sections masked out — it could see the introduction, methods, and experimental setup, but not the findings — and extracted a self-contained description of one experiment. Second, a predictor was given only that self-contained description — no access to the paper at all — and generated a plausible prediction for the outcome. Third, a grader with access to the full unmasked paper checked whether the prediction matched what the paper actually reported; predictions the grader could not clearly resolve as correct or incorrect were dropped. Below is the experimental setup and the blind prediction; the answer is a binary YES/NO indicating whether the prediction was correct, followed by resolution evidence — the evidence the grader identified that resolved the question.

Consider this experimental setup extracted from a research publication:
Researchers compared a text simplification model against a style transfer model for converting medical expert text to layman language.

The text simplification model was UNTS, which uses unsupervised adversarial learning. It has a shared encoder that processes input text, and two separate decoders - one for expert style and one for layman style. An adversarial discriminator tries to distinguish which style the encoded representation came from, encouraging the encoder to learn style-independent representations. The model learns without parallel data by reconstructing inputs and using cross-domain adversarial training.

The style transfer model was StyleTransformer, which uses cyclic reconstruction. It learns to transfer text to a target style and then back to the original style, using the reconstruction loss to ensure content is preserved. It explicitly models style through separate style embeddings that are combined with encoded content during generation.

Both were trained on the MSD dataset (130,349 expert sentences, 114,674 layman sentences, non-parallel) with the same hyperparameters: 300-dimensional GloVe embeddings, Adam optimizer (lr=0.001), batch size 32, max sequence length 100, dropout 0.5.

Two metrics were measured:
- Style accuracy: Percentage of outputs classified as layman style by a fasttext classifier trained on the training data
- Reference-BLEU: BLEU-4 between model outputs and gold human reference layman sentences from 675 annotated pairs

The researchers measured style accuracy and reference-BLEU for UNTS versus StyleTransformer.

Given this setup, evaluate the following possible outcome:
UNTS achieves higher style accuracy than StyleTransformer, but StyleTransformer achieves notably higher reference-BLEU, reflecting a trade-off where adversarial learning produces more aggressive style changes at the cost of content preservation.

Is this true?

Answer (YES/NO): NO